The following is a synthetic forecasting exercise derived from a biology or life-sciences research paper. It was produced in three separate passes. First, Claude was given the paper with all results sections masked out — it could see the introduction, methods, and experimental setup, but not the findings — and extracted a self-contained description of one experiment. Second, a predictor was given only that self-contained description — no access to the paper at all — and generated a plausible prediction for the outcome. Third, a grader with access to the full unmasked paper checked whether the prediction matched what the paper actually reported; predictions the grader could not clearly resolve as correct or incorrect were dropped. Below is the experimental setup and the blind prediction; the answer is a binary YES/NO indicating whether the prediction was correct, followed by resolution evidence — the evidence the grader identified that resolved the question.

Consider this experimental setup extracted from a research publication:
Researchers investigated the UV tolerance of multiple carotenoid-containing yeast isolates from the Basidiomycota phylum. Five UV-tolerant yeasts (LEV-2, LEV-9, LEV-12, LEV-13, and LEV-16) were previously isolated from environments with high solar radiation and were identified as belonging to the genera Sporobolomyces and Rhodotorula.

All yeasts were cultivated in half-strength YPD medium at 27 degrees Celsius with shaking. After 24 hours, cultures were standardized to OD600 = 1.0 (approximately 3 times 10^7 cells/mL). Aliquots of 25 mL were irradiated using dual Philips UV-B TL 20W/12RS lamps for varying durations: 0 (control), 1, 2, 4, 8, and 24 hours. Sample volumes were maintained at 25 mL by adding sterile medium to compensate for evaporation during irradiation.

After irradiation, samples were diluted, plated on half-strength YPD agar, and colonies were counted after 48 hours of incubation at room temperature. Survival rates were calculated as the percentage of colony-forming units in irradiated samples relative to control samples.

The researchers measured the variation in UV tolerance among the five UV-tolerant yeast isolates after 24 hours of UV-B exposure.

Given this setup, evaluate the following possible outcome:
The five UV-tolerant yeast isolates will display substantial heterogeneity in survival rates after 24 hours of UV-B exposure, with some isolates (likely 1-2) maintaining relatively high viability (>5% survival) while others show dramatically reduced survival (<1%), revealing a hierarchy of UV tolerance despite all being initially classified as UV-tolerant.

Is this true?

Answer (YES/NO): NO